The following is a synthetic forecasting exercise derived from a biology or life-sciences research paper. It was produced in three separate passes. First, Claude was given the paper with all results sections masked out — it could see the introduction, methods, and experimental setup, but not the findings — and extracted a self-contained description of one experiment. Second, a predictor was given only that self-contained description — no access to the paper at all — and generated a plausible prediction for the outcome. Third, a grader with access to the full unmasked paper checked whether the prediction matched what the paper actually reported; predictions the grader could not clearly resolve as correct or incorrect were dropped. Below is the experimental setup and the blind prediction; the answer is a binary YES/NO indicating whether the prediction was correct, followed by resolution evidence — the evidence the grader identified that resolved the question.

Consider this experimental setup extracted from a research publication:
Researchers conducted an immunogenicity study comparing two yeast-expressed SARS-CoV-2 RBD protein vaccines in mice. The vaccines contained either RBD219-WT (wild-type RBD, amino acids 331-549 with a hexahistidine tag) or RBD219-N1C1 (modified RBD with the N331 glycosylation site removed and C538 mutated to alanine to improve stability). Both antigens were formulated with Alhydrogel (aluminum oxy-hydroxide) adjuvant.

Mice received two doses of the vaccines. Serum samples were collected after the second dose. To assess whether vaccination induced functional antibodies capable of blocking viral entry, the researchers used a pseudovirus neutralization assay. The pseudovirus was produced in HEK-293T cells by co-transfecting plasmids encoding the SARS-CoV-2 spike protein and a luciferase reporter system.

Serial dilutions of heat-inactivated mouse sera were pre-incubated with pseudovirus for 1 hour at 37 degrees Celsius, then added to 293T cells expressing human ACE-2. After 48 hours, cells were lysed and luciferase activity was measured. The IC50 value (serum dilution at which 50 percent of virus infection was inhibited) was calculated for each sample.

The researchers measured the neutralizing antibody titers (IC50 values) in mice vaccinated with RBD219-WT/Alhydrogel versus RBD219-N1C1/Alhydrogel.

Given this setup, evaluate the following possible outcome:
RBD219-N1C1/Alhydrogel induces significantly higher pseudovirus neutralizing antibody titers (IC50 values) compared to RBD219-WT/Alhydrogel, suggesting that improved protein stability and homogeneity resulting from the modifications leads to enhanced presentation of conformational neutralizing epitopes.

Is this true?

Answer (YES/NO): NO